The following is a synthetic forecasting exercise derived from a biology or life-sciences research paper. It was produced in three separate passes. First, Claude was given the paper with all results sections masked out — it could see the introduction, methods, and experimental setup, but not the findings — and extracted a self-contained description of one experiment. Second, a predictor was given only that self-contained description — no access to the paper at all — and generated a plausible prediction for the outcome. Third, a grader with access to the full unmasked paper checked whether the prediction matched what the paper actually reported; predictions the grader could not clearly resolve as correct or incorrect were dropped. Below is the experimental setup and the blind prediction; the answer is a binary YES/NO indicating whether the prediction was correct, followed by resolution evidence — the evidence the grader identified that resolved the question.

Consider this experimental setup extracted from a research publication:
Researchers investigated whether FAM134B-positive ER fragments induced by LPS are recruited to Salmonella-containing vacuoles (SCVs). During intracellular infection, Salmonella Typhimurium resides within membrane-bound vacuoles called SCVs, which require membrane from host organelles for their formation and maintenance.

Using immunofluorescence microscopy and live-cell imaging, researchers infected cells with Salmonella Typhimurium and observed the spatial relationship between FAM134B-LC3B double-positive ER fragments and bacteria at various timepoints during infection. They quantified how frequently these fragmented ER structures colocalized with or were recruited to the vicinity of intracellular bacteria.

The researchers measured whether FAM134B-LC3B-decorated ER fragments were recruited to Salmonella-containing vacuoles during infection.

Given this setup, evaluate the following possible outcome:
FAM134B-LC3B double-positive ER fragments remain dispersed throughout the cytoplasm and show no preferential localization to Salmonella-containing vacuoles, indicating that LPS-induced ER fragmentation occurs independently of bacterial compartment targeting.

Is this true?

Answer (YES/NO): NO